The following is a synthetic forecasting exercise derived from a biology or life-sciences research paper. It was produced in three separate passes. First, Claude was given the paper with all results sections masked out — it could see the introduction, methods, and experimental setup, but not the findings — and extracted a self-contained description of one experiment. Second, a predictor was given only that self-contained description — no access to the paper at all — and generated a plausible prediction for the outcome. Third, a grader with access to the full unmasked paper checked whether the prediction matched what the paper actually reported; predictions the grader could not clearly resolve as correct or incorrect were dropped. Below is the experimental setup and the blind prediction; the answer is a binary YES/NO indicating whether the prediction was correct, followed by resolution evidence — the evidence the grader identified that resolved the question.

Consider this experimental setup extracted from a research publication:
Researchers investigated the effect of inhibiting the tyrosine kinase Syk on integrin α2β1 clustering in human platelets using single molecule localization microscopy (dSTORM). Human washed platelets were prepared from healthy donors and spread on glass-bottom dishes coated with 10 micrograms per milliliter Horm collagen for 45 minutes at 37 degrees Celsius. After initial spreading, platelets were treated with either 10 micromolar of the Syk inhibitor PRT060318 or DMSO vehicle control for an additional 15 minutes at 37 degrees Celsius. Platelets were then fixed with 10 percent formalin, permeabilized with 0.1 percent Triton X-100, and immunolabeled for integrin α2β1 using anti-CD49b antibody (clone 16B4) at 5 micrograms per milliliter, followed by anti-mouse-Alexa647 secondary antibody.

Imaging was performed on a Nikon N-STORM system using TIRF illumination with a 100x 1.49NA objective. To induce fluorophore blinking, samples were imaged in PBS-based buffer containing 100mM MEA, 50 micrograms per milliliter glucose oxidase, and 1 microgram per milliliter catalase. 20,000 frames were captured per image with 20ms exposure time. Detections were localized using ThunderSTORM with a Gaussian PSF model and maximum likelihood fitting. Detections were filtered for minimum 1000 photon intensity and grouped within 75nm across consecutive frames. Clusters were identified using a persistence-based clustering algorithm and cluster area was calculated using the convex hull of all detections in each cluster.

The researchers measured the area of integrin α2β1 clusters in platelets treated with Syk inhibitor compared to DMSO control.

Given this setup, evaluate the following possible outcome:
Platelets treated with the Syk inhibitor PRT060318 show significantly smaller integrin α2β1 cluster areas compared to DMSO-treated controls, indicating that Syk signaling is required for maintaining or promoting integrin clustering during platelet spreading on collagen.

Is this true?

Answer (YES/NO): YES